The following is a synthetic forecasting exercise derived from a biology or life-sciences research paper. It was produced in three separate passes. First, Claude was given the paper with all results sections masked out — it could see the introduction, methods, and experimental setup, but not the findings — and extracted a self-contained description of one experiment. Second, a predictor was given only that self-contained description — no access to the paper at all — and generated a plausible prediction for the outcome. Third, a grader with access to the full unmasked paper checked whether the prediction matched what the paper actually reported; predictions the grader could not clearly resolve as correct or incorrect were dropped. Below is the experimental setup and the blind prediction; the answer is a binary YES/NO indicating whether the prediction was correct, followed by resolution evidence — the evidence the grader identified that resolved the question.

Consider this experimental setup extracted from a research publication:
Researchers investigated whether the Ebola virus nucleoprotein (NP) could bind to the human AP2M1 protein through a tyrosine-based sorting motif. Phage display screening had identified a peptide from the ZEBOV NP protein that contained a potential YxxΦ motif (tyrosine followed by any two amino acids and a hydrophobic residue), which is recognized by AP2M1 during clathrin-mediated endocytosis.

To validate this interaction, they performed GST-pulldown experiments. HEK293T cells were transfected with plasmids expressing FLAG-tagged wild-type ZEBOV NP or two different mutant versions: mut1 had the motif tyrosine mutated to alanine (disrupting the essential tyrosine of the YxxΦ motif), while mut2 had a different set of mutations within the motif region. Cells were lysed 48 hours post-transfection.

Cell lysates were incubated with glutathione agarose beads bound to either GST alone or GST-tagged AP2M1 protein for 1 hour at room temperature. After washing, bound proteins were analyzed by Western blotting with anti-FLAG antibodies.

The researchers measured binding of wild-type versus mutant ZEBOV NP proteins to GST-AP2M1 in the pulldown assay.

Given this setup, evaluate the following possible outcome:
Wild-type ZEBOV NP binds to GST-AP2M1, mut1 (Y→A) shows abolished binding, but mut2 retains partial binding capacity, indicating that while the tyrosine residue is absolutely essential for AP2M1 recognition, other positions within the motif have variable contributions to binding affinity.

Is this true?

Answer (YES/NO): NO